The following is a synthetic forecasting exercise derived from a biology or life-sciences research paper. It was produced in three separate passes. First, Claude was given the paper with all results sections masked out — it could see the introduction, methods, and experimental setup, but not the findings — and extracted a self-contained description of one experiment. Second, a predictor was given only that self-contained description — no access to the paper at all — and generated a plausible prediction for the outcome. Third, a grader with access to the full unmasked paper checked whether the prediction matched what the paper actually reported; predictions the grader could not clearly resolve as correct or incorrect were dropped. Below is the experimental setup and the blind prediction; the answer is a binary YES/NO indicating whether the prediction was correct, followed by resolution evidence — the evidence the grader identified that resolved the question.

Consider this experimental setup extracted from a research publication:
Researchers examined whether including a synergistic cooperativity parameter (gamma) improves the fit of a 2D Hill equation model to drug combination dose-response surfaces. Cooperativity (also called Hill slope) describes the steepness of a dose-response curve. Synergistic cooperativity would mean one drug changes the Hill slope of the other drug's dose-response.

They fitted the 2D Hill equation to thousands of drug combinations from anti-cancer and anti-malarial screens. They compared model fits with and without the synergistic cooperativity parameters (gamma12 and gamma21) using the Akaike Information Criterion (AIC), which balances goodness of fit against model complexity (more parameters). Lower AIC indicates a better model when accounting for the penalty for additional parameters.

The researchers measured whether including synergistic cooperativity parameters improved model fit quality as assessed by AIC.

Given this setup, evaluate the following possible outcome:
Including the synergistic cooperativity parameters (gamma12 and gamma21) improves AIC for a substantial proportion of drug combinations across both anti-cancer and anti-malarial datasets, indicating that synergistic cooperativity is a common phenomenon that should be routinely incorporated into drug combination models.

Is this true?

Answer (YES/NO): NO